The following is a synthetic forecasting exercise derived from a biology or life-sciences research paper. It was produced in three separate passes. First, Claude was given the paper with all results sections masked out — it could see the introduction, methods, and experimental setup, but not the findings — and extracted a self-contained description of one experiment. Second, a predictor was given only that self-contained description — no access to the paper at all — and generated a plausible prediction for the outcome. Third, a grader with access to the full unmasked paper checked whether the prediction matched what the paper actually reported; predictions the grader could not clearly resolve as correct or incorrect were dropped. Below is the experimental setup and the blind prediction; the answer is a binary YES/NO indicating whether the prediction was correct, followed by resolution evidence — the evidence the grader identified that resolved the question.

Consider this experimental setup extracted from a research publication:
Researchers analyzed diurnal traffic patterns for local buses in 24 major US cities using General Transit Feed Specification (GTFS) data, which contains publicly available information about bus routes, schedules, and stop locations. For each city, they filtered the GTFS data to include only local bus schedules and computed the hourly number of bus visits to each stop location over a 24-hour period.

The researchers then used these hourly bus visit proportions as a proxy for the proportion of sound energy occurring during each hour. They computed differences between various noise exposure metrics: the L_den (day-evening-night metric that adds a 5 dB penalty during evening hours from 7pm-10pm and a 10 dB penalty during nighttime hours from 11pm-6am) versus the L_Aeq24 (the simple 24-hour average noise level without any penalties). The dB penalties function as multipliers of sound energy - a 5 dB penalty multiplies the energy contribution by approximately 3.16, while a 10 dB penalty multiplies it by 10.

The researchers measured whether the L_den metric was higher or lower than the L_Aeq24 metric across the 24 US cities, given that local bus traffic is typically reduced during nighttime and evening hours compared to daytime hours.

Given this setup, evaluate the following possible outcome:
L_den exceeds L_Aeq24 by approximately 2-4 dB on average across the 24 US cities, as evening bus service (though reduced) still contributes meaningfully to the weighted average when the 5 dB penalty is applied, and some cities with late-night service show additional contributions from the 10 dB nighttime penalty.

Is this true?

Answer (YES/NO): YES